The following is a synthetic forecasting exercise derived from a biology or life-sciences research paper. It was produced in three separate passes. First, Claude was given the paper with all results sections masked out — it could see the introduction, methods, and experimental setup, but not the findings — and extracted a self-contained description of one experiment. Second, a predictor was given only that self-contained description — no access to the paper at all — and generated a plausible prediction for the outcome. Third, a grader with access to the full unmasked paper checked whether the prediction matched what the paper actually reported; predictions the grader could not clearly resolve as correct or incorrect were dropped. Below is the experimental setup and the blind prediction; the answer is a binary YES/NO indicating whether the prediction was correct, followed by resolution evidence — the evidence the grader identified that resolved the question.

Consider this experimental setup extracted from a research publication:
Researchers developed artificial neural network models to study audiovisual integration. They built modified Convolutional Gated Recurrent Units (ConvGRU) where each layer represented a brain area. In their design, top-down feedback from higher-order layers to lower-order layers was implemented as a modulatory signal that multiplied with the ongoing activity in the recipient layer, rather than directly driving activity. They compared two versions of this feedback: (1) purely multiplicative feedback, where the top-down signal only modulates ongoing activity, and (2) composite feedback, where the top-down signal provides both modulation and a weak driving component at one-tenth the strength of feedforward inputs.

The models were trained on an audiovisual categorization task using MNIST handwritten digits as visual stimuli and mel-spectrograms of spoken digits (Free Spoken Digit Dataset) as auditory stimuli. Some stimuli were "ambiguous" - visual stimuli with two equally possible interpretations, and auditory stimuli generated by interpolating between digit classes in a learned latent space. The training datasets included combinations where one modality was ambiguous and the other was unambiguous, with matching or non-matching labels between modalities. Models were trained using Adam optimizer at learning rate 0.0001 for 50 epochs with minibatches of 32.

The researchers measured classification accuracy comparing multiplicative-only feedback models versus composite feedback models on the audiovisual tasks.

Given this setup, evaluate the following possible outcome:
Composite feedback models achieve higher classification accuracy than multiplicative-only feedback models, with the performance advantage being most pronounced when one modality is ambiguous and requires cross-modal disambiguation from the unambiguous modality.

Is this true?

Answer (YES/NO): YES